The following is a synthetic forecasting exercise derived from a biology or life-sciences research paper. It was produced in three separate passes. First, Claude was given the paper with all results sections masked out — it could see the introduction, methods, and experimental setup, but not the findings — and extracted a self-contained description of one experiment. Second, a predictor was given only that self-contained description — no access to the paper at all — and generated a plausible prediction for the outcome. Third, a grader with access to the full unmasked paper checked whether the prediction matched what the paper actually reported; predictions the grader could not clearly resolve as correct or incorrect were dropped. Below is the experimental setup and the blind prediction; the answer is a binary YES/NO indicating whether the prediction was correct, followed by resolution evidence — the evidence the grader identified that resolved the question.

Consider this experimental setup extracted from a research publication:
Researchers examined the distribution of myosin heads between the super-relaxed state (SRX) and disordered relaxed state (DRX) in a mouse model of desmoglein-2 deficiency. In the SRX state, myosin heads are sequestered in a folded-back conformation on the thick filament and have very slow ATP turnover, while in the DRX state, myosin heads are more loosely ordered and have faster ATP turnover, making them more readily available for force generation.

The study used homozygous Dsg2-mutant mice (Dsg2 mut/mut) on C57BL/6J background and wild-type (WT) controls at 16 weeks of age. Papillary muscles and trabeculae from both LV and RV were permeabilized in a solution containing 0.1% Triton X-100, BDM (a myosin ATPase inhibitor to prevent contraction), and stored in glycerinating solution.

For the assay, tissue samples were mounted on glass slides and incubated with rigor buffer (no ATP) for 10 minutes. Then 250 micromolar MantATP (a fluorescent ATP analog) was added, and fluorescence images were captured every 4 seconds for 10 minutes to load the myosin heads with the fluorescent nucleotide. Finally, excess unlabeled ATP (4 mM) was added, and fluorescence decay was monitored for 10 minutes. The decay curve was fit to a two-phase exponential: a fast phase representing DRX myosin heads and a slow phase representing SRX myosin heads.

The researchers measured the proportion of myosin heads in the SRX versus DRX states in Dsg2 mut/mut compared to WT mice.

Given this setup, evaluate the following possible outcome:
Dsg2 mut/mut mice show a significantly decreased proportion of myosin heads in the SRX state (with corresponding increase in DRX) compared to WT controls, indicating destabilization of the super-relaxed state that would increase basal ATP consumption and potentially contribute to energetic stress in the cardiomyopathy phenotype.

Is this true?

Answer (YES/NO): NO